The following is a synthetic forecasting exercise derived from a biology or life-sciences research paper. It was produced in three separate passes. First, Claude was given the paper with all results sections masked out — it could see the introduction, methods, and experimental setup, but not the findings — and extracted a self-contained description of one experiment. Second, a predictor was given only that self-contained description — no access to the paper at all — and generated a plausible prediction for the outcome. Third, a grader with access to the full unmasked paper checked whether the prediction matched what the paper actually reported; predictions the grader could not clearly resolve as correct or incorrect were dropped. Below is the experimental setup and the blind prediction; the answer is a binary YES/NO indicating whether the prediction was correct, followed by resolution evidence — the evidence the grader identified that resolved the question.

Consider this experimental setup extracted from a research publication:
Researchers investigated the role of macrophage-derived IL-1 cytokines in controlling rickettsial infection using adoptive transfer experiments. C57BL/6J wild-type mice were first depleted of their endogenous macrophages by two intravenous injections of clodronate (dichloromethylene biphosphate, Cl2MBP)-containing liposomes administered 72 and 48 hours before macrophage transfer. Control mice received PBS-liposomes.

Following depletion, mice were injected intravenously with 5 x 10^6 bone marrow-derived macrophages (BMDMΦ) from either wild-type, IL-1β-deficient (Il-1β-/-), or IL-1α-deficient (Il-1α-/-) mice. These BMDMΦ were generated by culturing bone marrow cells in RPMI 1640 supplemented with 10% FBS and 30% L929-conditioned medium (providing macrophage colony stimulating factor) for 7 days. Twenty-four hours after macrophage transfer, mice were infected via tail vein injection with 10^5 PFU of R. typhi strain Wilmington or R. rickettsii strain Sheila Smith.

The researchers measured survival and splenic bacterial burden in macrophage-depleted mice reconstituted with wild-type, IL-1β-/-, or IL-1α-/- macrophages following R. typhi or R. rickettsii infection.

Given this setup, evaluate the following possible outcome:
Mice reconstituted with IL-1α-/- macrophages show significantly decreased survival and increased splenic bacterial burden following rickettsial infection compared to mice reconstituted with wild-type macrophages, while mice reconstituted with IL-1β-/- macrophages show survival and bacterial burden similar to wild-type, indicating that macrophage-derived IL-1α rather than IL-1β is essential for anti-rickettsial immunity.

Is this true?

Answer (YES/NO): NO